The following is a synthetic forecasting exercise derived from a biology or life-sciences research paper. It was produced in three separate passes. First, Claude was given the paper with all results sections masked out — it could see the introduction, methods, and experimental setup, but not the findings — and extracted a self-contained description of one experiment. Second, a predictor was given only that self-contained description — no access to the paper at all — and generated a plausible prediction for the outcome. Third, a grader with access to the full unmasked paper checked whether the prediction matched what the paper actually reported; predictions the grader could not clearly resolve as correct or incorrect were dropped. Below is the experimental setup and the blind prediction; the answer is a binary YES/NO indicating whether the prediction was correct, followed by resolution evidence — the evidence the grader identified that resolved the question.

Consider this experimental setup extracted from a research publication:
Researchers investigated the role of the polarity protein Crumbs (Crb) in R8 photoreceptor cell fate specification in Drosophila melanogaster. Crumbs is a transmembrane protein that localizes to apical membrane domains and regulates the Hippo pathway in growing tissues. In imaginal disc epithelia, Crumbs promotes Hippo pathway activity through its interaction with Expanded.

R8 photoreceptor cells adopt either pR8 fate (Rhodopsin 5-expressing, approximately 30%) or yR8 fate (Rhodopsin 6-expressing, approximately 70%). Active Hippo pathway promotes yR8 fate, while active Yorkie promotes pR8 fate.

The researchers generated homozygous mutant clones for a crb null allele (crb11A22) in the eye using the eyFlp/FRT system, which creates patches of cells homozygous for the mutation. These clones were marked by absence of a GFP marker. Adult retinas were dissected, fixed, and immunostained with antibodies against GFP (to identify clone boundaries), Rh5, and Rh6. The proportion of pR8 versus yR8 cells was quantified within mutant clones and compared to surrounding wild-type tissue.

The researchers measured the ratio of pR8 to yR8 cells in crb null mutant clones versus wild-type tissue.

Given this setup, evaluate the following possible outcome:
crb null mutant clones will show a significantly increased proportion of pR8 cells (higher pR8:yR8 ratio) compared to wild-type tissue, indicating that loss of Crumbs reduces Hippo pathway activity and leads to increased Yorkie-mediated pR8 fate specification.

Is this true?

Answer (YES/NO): NO